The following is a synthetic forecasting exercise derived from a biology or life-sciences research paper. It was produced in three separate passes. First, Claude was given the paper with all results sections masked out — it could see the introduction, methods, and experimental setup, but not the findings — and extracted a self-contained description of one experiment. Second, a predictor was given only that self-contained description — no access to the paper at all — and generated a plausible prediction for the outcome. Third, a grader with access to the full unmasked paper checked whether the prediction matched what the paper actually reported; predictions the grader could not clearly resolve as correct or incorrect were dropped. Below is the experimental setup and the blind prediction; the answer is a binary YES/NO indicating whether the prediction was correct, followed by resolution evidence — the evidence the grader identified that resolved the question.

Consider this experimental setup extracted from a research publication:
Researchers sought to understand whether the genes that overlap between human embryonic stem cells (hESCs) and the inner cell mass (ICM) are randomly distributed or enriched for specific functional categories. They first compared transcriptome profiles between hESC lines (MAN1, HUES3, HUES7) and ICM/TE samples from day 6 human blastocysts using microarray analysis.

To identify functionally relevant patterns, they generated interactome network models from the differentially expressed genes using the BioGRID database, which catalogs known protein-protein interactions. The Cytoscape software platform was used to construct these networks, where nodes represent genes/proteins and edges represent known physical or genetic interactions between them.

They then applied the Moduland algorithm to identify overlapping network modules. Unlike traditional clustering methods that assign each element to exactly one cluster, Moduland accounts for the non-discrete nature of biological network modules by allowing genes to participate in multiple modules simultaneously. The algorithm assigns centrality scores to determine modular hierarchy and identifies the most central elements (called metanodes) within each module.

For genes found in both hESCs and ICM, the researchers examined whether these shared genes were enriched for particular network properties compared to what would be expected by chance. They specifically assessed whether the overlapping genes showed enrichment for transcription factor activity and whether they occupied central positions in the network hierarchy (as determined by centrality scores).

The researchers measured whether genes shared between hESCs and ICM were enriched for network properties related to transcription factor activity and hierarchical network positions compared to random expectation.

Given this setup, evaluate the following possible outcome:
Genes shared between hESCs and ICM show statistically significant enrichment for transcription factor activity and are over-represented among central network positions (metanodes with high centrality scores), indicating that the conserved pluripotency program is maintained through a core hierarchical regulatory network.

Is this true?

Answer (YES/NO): YES